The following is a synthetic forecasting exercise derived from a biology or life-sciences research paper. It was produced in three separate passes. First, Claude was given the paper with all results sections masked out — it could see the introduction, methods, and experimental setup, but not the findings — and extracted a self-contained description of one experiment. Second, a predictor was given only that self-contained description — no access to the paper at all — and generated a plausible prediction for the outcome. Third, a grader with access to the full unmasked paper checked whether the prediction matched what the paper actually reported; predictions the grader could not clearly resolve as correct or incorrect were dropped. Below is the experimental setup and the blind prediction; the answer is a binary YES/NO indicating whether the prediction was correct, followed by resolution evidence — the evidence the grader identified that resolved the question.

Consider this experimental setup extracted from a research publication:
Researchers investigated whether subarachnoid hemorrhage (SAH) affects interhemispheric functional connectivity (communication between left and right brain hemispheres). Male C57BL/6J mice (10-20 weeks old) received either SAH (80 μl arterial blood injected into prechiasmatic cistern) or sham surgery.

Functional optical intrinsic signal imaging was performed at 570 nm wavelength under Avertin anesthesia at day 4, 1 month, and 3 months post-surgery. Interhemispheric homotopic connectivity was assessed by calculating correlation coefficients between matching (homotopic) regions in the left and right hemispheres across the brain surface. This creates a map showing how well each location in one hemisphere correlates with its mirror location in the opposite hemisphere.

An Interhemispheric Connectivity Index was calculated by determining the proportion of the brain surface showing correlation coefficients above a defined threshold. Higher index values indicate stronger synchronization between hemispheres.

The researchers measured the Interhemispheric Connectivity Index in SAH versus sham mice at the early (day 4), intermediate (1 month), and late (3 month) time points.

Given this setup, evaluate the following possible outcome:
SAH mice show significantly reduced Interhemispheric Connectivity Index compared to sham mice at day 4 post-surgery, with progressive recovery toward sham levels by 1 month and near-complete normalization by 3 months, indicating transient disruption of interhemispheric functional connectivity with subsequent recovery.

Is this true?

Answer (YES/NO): NO